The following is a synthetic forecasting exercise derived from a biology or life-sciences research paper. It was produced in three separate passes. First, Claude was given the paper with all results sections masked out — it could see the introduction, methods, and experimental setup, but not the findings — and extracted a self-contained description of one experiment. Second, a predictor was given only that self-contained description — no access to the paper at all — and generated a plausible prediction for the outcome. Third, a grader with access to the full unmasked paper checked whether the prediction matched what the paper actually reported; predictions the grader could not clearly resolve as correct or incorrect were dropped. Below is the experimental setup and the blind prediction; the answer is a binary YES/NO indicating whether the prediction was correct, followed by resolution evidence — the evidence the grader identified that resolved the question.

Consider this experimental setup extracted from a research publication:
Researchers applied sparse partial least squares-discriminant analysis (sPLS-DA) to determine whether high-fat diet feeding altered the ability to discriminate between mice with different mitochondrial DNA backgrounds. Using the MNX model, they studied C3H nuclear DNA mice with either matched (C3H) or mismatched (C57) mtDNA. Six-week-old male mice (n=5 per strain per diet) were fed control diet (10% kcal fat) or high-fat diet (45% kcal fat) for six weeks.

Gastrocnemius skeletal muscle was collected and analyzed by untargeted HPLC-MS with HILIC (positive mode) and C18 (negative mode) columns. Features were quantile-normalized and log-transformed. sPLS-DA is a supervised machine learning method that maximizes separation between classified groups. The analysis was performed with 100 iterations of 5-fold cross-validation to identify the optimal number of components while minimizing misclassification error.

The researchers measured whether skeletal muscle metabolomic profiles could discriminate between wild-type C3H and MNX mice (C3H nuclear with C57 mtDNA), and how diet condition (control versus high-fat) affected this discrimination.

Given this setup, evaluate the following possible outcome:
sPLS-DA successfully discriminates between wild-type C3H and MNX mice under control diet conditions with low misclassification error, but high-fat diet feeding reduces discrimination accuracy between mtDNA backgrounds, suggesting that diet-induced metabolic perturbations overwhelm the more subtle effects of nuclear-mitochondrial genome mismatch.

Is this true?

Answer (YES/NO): NO